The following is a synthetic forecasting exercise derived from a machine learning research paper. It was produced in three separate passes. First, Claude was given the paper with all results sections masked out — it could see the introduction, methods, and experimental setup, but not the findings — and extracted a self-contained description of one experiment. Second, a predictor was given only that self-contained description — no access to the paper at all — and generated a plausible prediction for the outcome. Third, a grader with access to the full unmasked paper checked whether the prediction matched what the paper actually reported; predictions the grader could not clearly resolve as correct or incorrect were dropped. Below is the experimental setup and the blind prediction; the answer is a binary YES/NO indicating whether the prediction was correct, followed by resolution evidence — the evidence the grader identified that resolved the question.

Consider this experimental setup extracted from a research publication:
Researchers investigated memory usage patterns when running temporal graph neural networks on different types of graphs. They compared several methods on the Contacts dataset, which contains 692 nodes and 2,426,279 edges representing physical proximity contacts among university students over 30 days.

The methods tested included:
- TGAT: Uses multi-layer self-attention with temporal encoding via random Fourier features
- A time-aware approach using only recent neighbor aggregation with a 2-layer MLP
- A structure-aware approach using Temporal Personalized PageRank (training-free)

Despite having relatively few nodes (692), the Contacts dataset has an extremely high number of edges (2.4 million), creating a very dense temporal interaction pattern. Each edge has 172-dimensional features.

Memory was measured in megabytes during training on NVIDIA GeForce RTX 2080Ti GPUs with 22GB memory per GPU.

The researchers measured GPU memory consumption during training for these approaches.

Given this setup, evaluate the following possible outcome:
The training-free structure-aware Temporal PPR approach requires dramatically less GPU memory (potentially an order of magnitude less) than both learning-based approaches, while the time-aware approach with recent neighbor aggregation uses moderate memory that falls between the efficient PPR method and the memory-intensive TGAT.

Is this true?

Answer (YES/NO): YES